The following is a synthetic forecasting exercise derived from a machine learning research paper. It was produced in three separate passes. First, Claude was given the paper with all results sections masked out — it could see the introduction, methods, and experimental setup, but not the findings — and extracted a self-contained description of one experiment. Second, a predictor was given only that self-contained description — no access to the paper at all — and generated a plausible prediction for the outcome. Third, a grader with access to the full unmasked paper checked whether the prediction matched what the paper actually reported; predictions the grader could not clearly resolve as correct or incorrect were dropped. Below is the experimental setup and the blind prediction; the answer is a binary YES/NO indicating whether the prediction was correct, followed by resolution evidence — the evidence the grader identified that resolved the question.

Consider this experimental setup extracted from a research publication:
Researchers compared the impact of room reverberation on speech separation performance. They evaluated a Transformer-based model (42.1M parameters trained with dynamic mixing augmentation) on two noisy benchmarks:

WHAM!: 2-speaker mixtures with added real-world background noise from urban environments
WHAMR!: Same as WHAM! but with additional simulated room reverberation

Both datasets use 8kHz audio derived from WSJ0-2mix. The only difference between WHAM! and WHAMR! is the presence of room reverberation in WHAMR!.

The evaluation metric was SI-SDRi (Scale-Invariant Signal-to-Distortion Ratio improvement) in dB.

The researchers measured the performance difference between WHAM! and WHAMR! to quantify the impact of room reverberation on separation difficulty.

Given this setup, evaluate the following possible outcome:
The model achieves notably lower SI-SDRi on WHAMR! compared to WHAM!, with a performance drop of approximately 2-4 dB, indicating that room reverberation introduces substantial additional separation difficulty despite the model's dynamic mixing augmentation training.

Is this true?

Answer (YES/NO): NO